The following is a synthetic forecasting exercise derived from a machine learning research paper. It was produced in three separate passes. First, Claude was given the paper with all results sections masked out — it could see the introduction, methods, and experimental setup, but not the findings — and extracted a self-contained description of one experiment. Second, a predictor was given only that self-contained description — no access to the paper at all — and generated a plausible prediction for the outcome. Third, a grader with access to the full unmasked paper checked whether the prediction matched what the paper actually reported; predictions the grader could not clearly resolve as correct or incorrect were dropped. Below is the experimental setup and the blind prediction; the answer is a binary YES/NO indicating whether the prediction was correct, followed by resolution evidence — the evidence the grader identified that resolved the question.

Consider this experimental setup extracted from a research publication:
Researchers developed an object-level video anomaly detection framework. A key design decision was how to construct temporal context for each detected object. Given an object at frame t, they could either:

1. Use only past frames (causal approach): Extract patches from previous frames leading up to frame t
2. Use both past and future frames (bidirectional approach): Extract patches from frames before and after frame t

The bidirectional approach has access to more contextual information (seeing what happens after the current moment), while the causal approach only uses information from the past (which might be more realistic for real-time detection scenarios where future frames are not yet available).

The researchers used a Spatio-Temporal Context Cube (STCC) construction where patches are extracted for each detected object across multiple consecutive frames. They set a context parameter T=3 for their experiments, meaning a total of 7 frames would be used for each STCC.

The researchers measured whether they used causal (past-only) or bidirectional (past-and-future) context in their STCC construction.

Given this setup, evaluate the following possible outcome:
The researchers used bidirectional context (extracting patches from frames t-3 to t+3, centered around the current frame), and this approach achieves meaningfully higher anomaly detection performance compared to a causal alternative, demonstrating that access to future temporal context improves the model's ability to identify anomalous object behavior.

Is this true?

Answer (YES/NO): NO